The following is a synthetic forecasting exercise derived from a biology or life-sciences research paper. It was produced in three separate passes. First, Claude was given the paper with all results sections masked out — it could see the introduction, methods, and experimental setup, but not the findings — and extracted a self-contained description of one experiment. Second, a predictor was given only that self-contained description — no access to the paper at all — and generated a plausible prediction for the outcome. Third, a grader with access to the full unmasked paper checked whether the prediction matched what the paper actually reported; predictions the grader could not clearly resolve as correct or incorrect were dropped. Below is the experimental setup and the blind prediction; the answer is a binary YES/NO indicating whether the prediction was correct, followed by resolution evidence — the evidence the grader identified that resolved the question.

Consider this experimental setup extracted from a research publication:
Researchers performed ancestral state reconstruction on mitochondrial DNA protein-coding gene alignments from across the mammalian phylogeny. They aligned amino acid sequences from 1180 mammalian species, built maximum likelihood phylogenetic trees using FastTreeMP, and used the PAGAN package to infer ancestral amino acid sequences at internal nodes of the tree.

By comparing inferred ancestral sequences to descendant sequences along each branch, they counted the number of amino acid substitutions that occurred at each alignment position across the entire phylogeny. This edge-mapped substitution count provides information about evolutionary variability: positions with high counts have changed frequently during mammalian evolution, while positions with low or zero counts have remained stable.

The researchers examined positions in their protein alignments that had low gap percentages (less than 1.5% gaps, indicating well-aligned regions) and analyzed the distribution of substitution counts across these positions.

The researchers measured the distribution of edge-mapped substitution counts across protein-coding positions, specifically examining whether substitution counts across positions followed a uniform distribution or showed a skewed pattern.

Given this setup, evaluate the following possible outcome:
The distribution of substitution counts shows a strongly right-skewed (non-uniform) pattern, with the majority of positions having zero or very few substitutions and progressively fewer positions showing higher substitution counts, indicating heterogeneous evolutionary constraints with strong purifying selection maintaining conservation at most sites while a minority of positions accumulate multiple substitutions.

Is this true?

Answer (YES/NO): YES